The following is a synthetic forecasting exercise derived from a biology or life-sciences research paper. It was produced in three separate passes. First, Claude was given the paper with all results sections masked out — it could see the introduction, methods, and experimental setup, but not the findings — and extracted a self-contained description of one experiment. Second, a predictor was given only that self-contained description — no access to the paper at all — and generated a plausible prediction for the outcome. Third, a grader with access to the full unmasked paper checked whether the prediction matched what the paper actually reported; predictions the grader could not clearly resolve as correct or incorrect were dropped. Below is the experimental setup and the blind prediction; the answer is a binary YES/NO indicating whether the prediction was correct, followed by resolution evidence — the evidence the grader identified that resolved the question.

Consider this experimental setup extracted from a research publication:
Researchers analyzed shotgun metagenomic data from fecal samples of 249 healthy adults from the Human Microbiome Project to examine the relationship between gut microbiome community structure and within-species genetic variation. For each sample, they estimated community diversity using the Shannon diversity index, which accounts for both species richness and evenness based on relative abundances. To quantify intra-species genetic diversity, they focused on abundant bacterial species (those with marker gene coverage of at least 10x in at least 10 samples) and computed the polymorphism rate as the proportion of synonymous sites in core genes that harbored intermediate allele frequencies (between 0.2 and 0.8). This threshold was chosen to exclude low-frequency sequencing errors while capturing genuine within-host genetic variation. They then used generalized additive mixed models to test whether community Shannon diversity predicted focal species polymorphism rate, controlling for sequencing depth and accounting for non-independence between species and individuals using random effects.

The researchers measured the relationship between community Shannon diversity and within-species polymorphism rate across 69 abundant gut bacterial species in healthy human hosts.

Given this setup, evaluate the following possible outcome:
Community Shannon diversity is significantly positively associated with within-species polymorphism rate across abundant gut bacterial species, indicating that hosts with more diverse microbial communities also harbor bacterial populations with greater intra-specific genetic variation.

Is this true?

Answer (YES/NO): YES